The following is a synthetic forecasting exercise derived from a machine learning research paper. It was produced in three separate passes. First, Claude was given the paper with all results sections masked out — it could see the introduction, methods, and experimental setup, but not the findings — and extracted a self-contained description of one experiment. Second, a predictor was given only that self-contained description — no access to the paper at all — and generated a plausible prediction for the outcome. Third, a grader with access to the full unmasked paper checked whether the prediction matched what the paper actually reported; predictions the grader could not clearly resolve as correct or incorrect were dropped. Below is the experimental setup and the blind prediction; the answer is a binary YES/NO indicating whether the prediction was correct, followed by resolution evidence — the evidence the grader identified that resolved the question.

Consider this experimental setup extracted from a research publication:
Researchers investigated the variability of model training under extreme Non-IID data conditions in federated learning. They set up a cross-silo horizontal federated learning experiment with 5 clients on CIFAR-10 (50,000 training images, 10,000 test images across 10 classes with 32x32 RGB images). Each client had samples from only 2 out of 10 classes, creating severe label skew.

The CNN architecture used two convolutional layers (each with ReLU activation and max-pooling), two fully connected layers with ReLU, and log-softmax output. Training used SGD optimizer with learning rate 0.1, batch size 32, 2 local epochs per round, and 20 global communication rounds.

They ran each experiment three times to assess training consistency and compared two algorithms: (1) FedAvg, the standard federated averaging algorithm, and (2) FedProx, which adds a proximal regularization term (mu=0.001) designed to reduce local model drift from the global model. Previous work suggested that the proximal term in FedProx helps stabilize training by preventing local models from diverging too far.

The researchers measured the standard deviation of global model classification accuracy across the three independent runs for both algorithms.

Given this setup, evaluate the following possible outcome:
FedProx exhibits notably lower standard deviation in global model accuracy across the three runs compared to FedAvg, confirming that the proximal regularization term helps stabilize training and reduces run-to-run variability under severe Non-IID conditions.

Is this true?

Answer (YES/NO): NO